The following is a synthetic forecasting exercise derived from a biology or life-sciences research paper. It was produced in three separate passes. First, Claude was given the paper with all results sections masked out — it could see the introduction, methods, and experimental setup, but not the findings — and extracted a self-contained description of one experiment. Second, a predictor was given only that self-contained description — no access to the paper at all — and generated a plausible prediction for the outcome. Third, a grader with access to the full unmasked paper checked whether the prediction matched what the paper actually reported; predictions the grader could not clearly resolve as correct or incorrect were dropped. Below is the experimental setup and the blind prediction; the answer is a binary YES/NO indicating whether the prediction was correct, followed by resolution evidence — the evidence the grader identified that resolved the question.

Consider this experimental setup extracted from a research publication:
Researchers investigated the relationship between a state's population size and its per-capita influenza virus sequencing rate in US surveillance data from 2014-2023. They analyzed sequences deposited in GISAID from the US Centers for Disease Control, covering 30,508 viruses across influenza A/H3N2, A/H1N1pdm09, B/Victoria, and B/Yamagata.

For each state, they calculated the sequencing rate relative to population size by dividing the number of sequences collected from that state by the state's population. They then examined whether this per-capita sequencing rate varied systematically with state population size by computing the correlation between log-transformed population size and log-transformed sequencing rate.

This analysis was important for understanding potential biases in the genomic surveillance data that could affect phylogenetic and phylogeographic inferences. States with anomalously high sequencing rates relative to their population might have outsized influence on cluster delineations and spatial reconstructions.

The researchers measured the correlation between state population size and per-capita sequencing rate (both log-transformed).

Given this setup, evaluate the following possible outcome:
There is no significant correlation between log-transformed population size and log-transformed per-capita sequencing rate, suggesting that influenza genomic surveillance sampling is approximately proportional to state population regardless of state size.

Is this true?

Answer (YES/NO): NO